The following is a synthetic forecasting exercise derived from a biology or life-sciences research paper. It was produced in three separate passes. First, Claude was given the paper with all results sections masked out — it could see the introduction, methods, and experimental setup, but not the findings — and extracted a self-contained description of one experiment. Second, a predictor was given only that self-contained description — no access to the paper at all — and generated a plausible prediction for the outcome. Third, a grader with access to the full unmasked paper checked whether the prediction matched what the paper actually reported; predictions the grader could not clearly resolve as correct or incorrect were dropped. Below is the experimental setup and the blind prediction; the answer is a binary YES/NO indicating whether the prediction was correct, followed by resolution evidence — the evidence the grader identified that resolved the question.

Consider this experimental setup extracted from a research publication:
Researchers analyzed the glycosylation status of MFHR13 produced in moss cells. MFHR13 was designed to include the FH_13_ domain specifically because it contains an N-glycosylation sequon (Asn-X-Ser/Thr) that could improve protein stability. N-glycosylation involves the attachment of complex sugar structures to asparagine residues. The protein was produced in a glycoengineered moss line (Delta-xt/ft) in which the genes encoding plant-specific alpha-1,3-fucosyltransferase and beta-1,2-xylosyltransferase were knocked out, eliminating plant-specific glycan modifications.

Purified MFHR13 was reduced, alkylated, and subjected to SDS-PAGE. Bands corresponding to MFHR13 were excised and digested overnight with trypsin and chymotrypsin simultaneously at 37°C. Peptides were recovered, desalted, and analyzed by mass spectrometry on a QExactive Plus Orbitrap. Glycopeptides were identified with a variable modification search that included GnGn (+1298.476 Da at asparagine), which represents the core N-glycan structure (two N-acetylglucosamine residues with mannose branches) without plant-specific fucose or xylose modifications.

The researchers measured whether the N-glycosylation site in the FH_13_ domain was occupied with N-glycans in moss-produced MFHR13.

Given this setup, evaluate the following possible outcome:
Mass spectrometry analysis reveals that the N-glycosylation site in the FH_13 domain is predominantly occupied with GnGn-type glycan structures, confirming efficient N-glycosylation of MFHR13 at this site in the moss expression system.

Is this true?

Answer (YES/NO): YES